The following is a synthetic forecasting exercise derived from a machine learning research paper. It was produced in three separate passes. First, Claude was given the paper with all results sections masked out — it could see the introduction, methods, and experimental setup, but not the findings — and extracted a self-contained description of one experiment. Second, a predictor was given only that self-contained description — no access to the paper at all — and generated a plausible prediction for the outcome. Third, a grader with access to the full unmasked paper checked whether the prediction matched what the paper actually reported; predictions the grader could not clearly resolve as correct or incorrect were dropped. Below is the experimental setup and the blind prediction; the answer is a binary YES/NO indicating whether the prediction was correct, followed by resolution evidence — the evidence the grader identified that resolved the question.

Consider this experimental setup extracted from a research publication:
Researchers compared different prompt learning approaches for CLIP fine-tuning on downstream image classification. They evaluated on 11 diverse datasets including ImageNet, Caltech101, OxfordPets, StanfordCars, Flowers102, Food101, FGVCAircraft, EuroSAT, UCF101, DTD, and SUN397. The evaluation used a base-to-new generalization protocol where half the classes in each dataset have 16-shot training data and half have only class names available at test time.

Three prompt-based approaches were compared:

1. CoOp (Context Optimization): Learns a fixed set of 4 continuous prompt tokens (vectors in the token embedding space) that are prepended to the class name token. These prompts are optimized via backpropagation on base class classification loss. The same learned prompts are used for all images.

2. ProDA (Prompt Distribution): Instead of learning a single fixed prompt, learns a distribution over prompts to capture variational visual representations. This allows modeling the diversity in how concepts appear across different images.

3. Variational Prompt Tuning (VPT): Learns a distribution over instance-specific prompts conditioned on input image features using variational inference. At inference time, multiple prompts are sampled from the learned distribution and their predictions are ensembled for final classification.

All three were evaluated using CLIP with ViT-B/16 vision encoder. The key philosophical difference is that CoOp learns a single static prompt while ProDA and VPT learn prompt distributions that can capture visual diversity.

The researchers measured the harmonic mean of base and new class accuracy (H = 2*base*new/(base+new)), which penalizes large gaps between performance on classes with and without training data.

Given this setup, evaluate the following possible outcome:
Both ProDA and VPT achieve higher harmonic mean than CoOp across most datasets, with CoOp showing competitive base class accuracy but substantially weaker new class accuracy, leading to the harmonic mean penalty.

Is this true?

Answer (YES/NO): YES